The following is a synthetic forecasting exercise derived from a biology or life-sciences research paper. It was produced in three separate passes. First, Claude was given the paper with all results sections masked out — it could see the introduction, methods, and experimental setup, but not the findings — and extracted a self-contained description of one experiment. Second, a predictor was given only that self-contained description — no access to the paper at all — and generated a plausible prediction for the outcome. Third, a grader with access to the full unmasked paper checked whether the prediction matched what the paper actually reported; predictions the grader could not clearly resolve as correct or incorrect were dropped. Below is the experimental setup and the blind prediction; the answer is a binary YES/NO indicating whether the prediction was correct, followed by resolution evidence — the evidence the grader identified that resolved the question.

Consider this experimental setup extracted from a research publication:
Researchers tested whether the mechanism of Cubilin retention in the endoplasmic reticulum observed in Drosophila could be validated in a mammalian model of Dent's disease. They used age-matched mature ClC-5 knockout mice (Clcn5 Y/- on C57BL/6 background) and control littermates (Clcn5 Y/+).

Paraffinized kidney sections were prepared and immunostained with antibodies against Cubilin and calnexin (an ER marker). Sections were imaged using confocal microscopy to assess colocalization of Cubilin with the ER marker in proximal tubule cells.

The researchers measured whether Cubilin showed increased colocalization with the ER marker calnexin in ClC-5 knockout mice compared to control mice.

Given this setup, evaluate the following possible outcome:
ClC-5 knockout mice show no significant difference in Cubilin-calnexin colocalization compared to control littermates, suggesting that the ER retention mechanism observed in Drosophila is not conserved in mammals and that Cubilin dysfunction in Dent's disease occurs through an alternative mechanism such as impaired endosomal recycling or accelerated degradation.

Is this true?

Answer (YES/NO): NO